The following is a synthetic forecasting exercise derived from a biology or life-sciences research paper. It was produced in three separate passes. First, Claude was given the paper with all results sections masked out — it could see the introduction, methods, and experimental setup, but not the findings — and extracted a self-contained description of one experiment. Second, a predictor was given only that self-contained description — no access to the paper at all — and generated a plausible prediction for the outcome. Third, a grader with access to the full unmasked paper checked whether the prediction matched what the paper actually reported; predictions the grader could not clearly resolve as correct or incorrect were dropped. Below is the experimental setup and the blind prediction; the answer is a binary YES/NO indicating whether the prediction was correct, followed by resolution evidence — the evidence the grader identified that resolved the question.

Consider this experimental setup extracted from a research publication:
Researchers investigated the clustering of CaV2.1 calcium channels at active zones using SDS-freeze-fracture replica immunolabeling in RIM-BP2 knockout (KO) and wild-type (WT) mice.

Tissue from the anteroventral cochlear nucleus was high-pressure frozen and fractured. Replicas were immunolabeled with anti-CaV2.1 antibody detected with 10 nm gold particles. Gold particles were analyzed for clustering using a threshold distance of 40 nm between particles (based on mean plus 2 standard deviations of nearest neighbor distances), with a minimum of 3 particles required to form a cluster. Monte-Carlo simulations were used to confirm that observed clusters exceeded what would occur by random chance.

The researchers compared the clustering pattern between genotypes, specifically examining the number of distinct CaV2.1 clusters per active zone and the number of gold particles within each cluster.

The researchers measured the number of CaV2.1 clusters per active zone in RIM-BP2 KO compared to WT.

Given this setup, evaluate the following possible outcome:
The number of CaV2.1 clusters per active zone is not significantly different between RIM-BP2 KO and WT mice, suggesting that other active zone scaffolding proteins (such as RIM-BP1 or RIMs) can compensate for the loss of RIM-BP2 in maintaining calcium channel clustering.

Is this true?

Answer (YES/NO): NO